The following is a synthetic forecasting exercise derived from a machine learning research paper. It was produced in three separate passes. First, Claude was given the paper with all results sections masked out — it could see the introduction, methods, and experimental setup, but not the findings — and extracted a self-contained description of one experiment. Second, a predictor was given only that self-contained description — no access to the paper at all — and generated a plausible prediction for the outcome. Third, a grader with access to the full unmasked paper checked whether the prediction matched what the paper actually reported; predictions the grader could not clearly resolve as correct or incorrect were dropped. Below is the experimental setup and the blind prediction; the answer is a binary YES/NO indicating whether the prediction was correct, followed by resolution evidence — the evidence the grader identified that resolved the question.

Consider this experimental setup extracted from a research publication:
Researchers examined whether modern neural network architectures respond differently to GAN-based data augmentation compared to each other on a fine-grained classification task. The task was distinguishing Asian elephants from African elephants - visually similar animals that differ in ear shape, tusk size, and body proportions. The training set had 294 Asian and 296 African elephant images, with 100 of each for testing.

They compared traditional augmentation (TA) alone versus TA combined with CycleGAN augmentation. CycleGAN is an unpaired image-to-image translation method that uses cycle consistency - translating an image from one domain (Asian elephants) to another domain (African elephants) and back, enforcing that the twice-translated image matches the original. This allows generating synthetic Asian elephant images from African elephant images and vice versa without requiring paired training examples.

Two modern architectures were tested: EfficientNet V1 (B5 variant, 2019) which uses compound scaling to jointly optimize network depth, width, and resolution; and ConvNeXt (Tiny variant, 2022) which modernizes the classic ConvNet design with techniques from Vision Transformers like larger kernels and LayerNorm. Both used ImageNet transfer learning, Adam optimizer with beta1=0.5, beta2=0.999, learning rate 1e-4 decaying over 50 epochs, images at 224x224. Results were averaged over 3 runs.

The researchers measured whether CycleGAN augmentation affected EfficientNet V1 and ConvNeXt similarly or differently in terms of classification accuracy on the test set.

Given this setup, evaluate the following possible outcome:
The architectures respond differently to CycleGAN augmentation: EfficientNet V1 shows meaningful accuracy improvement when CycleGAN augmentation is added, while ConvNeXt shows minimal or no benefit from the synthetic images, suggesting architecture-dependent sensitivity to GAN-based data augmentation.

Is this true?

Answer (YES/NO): NO